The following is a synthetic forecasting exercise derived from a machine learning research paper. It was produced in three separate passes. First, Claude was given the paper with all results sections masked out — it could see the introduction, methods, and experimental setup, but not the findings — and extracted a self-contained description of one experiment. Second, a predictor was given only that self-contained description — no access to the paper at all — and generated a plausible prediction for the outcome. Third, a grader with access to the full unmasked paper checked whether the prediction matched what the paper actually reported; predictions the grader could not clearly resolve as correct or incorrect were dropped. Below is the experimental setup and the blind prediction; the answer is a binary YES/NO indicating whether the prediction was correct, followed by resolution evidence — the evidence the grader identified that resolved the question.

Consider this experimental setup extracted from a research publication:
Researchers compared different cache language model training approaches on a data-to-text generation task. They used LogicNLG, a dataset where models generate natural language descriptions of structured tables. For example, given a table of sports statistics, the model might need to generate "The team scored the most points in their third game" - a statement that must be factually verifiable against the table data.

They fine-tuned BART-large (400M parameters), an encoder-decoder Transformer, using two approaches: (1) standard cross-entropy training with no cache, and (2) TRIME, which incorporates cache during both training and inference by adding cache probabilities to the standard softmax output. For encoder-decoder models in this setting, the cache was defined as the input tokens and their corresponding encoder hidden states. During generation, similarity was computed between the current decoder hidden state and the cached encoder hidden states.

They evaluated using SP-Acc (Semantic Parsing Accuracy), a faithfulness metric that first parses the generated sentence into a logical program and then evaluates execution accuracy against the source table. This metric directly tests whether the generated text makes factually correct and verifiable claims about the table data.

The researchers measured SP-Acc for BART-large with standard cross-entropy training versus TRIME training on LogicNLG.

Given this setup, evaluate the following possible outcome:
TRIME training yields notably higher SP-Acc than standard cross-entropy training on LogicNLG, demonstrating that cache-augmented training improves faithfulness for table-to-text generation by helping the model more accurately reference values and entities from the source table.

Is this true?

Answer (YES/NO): NO